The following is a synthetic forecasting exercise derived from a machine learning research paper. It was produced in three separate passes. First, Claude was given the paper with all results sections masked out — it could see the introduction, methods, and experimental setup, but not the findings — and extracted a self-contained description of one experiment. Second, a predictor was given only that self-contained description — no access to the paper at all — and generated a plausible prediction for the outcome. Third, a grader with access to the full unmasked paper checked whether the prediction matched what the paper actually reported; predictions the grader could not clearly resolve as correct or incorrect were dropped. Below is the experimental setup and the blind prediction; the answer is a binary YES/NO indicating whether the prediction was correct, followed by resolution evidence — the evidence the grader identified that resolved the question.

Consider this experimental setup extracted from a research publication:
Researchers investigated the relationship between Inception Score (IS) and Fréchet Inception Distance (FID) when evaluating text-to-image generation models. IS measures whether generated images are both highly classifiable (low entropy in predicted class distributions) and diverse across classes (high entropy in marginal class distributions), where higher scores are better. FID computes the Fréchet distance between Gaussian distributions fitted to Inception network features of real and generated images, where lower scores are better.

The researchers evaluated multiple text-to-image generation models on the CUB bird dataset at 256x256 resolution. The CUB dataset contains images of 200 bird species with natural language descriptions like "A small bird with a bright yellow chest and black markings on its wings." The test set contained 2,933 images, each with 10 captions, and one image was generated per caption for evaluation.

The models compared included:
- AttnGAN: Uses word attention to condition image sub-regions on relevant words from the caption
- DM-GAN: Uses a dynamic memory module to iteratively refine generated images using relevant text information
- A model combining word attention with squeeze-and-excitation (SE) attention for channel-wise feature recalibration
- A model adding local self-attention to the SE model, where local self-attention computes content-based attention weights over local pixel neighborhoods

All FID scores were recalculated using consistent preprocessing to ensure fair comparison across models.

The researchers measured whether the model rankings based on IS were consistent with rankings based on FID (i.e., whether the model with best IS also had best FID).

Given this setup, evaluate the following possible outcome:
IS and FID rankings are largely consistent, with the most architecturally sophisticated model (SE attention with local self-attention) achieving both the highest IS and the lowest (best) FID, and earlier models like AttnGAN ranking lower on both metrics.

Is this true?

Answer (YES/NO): NO